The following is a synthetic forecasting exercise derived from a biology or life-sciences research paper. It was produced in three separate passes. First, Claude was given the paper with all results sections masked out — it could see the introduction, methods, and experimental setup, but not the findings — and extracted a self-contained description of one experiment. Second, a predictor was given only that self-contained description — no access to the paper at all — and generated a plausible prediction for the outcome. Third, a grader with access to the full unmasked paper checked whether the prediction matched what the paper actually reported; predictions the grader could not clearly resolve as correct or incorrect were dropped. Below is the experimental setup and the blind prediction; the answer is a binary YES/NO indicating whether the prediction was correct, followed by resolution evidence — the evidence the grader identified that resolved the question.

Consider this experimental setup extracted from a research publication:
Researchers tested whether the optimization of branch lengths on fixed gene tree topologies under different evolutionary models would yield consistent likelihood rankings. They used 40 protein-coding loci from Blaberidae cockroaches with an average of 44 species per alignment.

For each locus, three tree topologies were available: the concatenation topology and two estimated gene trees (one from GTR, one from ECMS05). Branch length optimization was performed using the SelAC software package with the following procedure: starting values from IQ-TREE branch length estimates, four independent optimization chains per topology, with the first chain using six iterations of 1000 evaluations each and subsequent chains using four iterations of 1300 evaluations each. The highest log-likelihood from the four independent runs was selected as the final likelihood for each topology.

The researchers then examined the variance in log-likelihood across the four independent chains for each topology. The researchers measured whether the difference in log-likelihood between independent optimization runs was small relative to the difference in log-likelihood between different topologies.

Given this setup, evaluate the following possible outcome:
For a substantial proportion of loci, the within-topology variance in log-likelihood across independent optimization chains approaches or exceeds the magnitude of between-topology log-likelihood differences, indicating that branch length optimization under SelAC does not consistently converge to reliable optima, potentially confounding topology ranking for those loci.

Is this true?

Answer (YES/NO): NO